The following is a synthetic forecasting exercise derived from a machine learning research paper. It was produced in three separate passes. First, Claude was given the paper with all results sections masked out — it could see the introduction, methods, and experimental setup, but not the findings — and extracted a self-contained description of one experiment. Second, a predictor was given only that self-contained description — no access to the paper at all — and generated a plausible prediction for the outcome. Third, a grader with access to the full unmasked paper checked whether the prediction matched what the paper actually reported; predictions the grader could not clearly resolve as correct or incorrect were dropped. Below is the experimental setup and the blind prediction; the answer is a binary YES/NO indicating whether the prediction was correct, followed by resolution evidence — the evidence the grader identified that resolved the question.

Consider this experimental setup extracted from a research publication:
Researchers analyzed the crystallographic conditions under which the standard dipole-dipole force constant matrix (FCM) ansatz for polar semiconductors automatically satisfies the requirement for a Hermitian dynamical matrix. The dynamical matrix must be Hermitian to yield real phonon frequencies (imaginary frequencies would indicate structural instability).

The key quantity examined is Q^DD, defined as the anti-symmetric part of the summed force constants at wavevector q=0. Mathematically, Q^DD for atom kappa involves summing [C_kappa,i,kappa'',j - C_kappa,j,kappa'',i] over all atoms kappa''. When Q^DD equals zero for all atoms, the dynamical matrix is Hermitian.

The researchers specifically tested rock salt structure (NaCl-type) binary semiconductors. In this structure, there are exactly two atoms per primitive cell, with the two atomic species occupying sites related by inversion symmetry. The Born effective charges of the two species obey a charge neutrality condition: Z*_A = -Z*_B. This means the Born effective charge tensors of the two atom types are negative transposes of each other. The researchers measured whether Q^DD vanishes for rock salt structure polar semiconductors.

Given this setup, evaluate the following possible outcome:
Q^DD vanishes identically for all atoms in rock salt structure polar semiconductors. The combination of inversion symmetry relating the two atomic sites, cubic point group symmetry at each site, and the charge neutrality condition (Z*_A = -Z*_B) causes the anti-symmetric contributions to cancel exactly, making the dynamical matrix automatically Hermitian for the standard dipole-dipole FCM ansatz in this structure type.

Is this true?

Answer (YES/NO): YES